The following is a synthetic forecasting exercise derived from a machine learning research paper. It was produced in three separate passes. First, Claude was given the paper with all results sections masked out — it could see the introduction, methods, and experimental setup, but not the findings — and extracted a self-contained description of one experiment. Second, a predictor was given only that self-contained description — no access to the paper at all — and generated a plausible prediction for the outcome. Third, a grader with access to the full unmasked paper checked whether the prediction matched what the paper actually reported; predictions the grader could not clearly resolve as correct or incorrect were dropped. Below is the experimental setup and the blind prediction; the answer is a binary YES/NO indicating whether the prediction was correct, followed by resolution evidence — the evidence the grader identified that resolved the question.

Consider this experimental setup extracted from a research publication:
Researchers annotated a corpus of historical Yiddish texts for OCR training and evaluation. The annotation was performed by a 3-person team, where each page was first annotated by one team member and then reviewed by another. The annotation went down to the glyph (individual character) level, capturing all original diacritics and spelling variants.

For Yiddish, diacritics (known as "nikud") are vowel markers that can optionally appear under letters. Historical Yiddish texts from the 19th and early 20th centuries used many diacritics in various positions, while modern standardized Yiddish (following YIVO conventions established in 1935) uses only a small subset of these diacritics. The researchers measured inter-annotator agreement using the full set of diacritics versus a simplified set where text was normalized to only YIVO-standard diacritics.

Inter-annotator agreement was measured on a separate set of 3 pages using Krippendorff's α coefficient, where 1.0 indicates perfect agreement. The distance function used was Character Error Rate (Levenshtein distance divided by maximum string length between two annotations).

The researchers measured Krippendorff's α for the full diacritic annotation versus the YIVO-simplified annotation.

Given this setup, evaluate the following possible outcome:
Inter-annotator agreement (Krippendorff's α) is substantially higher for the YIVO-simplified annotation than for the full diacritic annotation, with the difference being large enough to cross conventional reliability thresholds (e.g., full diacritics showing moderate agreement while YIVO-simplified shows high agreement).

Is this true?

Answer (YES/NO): NO